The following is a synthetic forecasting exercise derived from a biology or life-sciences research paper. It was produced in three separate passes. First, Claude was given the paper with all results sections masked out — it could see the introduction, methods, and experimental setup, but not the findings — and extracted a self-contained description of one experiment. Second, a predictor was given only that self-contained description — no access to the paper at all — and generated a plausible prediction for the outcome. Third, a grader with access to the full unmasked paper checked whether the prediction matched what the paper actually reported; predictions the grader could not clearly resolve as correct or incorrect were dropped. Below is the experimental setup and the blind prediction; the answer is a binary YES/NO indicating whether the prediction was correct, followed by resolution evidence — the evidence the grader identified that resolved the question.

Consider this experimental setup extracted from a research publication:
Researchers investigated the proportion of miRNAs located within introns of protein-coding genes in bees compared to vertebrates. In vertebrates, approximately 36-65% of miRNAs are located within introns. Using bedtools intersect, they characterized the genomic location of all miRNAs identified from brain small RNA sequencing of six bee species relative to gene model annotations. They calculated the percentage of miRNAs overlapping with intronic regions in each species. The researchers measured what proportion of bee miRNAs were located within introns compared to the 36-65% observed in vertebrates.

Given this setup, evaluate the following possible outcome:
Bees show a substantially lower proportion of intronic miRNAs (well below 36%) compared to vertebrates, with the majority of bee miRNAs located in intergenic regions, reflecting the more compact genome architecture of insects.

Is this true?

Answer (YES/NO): NO